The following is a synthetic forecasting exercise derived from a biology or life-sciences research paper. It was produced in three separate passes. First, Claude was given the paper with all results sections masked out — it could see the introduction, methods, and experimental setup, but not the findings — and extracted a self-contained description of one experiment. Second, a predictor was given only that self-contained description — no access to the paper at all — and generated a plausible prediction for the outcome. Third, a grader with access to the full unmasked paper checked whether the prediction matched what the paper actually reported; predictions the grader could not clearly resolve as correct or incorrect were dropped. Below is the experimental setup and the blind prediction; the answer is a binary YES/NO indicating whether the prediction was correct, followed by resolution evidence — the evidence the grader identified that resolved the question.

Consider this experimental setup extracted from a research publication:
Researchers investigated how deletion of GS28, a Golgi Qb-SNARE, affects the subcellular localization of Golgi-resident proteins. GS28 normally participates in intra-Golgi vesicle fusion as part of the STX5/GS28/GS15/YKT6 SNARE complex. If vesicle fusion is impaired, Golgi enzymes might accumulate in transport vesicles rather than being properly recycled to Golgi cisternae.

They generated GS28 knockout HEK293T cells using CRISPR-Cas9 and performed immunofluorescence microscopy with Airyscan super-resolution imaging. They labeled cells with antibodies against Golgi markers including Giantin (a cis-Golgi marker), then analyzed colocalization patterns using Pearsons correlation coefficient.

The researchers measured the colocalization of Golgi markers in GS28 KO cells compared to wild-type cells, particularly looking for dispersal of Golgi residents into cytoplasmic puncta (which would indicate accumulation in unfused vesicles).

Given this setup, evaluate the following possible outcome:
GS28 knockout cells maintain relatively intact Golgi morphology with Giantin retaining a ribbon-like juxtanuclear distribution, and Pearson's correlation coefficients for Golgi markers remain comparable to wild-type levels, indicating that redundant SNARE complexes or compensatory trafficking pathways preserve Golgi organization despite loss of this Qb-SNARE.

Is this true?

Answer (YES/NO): NO